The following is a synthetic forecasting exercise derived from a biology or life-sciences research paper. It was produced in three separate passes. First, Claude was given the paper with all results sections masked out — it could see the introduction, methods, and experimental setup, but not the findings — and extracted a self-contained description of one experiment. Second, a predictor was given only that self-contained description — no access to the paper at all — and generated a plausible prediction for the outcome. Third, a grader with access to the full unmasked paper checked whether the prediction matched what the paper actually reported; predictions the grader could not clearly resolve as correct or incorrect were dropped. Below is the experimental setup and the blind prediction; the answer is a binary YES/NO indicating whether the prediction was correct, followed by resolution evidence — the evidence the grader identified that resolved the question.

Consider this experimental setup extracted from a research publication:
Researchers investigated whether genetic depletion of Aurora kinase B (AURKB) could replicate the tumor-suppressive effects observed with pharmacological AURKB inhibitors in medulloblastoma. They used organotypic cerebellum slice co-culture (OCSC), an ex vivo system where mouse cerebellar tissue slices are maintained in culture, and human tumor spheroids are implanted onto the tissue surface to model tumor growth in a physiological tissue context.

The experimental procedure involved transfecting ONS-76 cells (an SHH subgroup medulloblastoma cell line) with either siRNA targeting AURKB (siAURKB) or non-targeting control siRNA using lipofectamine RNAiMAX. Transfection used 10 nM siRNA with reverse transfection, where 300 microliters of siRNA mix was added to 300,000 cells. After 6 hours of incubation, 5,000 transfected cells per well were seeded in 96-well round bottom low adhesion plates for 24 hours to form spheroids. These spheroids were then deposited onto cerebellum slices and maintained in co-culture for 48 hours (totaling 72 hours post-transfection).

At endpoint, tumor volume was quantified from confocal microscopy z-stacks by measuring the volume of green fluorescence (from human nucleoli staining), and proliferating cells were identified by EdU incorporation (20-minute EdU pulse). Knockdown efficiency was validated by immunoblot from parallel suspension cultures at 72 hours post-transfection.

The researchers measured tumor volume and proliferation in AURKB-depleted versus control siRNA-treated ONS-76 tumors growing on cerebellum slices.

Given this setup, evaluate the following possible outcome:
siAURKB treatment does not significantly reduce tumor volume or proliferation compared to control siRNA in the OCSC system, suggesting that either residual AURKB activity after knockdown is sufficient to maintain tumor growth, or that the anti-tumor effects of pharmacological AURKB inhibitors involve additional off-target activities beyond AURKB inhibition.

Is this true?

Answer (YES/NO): NO